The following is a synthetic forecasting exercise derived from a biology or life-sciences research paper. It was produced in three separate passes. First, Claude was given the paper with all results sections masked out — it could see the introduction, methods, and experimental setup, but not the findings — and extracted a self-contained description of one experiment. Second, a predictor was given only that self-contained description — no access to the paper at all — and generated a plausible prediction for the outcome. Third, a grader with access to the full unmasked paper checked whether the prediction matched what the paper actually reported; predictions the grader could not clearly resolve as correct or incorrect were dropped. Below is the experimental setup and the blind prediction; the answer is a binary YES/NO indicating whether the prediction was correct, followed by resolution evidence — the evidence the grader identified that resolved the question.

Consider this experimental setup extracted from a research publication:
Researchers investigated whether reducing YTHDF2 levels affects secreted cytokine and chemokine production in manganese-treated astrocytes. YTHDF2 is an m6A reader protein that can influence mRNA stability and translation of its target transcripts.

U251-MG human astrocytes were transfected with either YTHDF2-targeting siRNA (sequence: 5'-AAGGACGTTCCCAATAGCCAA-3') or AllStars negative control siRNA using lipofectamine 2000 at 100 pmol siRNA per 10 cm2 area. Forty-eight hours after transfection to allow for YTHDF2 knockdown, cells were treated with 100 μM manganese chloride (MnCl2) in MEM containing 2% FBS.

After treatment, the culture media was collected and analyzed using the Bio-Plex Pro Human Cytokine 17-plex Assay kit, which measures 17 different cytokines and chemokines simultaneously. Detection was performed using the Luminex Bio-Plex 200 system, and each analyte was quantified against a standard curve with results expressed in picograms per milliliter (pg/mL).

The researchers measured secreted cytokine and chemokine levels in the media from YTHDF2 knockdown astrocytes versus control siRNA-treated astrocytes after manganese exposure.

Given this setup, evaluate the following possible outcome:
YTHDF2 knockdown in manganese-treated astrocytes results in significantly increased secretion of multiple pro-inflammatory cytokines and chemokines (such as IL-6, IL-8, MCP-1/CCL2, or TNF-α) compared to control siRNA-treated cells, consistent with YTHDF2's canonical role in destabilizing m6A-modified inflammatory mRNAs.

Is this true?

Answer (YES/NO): NO